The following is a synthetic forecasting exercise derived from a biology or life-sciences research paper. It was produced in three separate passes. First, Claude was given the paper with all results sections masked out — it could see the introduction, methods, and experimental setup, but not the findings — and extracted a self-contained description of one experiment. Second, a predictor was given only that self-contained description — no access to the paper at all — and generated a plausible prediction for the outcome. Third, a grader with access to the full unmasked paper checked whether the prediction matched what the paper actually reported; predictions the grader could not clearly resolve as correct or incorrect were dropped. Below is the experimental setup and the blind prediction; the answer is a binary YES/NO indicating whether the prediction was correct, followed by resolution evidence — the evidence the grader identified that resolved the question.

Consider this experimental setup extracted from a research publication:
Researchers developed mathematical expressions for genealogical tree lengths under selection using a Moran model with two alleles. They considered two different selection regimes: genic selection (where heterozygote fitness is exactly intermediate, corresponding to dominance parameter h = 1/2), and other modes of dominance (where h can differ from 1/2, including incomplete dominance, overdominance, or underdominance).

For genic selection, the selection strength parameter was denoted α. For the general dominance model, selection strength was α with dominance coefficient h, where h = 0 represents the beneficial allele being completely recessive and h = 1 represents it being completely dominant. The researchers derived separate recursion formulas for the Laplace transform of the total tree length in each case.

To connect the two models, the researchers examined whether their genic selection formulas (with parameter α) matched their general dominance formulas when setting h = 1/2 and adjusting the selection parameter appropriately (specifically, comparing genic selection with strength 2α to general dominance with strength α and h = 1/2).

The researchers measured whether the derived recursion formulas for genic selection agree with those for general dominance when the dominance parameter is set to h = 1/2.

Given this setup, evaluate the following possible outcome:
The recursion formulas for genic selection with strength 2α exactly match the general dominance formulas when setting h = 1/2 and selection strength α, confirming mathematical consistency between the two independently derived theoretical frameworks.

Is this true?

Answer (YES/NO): YES